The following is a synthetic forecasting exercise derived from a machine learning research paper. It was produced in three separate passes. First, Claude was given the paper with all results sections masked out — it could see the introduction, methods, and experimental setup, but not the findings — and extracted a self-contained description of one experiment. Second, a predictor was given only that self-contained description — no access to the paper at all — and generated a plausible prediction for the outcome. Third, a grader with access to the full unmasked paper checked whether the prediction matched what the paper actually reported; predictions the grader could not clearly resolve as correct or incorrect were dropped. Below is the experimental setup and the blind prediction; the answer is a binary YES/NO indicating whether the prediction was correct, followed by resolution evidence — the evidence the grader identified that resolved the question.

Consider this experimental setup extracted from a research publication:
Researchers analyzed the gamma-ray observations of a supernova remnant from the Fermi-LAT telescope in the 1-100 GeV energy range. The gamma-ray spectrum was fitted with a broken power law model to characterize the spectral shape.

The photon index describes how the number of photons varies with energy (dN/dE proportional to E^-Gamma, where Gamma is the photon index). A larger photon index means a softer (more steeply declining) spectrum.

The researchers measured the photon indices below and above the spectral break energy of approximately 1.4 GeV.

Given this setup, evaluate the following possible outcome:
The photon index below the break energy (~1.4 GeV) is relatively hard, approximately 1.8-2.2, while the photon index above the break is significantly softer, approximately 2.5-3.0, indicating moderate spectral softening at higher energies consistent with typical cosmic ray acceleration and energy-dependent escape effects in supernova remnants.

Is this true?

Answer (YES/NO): NO